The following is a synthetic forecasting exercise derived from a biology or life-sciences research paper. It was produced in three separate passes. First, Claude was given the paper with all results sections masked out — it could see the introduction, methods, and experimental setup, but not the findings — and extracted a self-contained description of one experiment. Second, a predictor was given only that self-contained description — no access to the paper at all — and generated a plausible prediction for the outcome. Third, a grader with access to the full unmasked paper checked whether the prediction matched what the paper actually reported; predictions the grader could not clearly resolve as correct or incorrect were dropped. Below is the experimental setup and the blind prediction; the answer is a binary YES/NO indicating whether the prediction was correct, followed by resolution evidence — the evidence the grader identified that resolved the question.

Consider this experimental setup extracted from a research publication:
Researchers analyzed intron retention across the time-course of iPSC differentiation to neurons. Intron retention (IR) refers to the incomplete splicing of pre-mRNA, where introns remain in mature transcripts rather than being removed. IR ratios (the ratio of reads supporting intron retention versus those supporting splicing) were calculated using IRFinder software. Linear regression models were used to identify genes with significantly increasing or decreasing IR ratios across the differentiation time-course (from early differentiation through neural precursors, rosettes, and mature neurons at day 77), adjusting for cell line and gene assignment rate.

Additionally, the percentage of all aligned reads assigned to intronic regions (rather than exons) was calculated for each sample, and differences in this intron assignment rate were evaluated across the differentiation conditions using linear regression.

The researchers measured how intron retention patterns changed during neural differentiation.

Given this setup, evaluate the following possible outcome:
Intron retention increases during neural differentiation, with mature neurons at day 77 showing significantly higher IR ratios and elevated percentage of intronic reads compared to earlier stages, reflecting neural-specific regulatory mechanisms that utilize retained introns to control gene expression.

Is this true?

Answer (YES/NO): YES